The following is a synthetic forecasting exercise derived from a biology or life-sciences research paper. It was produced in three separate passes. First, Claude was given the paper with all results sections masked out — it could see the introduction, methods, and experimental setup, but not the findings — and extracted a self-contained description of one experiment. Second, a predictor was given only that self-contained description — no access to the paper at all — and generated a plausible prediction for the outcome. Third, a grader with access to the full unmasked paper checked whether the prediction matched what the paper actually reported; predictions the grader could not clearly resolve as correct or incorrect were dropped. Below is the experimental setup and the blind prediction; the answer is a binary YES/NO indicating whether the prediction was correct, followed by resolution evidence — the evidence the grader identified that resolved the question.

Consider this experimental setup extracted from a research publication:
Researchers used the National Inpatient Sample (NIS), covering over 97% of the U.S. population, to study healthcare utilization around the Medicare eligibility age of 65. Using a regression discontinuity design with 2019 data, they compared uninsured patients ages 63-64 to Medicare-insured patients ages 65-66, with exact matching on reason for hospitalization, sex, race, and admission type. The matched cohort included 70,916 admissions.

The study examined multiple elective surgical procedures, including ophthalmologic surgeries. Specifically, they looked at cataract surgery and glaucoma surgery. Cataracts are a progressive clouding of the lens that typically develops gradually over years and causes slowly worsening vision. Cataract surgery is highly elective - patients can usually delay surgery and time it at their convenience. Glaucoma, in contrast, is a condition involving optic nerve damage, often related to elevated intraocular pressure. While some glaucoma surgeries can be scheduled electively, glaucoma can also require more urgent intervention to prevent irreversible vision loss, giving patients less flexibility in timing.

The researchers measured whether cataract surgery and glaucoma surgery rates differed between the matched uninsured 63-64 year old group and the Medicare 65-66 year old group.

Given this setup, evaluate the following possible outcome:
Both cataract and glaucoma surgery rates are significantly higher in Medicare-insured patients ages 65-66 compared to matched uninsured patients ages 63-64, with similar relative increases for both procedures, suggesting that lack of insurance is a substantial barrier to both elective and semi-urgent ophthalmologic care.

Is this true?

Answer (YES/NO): NO